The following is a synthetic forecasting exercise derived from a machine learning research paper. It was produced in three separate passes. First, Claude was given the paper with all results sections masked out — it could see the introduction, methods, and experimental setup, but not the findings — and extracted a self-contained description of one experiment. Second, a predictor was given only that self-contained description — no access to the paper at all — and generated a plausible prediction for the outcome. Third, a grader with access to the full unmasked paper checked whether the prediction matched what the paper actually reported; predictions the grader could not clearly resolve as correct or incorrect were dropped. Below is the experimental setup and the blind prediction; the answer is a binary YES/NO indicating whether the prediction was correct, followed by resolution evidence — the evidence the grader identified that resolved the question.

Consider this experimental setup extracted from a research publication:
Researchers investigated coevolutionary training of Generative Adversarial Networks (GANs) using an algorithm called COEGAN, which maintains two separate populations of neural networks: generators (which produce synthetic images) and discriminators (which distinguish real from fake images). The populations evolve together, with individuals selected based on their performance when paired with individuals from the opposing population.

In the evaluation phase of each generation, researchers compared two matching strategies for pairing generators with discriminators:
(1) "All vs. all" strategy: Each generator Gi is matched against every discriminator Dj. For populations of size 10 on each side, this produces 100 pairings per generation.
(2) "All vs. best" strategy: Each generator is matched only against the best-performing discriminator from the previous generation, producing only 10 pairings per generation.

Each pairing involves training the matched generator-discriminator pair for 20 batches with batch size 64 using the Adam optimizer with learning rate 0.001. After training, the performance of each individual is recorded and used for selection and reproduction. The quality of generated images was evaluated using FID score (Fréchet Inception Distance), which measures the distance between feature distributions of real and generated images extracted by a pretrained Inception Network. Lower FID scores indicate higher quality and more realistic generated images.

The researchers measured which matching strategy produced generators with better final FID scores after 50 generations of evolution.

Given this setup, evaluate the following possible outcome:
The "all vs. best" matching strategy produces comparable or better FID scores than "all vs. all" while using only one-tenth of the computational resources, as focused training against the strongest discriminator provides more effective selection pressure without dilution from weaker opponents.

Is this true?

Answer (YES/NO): NO